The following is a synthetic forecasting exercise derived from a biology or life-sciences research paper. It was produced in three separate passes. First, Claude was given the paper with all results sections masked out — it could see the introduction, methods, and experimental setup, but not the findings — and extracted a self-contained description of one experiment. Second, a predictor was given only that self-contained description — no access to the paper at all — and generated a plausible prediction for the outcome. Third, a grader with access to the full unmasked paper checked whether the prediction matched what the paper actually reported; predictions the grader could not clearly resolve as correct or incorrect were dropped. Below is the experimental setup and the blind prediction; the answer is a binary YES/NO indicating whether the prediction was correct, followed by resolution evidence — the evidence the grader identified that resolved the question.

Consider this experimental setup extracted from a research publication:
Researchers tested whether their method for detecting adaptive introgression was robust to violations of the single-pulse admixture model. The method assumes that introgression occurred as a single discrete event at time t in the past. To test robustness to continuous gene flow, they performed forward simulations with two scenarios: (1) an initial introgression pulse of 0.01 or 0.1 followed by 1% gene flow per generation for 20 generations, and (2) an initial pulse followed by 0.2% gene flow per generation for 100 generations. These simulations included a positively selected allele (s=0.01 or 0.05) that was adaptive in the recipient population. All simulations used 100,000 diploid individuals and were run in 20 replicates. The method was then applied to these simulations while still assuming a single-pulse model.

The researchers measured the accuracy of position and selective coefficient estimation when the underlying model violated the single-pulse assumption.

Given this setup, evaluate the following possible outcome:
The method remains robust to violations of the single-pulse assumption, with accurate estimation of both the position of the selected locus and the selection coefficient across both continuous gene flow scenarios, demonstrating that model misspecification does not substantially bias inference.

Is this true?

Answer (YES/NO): NO